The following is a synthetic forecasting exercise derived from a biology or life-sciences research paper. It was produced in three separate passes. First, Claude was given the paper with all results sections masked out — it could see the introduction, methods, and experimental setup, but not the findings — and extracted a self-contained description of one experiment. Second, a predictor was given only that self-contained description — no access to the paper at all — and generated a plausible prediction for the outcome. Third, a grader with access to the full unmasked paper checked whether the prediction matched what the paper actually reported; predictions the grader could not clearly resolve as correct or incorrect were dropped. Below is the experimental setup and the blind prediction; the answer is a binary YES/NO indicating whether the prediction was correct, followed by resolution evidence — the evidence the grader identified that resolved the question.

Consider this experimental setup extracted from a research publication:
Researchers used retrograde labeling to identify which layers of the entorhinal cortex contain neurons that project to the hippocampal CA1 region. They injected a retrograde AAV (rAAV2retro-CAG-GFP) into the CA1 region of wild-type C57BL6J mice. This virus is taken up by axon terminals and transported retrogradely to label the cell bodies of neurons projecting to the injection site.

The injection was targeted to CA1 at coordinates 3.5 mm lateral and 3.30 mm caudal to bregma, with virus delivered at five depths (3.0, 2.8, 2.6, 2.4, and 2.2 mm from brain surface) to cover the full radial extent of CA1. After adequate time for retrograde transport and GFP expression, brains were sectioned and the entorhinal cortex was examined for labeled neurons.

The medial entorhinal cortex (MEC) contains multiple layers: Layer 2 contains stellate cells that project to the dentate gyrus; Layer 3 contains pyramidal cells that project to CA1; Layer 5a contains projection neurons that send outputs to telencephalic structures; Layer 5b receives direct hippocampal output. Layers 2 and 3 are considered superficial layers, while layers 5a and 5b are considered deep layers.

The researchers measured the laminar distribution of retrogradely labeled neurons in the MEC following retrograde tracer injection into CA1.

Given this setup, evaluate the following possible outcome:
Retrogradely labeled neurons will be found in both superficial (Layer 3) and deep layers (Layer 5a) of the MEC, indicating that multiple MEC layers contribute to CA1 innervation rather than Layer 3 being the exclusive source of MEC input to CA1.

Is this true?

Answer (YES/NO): YES